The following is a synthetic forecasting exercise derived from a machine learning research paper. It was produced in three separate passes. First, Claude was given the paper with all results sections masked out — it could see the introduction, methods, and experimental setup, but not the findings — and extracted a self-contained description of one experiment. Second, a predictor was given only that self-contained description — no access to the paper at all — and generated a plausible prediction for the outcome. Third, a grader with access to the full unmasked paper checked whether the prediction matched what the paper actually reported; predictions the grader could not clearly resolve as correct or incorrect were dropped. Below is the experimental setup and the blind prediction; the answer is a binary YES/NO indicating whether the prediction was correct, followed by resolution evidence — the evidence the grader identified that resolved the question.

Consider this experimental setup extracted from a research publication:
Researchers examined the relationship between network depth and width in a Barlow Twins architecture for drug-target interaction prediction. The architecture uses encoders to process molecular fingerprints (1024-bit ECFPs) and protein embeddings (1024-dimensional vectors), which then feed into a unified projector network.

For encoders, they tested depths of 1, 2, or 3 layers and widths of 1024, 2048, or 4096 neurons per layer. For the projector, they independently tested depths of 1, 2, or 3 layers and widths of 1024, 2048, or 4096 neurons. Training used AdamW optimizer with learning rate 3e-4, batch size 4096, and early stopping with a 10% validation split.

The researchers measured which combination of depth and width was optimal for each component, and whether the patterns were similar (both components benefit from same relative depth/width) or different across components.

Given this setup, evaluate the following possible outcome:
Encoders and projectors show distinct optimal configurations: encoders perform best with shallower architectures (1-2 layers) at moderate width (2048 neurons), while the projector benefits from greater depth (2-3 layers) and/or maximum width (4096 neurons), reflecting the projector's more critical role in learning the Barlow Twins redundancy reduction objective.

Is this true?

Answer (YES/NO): NO